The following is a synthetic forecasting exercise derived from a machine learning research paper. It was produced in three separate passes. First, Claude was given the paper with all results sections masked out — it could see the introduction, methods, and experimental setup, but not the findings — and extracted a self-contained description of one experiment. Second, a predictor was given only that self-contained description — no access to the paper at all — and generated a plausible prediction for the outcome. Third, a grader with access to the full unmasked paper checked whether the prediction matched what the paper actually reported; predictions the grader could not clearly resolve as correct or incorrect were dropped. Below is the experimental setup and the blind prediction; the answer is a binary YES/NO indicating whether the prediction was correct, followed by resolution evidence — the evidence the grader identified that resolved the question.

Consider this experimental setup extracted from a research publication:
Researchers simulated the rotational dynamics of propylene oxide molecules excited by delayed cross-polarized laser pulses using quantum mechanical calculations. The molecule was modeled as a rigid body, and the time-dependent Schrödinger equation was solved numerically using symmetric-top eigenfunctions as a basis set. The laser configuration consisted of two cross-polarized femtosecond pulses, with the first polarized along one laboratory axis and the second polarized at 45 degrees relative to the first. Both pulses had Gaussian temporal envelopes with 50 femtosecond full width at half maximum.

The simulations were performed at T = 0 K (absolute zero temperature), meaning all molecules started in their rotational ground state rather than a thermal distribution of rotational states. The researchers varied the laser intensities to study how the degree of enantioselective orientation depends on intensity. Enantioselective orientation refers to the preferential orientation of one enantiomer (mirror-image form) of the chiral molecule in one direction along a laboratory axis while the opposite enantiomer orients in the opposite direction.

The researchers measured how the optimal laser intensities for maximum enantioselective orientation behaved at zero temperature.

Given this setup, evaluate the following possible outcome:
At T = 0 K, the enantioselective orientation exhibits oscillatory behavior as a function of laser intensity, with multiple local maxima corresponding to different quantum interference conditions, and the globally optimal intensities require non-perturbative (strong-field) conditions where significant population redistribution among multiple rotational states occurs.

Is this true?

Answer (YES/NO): NO